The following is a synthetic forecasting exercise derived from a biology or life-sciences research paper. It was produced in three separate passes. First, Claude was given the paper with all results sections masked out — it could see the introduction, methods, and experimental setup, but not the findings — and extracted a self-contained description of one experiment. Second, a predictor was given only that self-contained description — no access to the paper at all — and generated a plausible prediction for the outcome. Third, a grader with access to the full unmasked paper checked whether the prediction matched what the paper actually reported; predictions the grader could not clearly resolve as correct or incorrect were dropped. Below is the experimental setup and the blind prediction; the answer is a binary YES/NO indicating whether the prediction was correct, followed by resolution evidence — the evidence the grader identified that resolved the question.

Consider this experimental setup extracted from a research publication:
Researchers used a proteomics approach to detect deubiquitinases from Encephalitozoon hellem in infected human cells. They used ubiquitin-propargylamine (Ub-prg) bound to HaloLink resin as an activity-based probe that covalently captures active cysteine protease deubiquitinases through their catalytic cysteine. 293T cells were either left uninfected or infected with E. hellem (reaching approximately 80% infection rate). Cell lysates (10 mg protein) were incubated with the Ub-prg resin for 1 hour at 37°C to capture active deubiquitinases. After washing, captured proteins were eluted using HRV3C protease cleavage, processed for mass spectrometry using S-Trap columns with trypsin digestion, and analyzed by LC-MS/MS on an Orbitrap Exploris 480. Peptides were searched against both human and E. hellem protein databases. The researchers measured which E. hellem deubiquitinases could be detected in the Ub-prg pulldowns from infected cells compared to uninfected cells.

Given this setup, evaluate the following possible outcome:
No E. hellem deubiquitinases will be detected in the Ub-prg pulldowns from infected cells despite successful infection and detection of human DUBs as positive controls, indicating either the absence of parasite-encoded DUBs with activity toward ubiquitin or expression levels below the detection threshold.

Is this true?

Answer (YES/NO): NO